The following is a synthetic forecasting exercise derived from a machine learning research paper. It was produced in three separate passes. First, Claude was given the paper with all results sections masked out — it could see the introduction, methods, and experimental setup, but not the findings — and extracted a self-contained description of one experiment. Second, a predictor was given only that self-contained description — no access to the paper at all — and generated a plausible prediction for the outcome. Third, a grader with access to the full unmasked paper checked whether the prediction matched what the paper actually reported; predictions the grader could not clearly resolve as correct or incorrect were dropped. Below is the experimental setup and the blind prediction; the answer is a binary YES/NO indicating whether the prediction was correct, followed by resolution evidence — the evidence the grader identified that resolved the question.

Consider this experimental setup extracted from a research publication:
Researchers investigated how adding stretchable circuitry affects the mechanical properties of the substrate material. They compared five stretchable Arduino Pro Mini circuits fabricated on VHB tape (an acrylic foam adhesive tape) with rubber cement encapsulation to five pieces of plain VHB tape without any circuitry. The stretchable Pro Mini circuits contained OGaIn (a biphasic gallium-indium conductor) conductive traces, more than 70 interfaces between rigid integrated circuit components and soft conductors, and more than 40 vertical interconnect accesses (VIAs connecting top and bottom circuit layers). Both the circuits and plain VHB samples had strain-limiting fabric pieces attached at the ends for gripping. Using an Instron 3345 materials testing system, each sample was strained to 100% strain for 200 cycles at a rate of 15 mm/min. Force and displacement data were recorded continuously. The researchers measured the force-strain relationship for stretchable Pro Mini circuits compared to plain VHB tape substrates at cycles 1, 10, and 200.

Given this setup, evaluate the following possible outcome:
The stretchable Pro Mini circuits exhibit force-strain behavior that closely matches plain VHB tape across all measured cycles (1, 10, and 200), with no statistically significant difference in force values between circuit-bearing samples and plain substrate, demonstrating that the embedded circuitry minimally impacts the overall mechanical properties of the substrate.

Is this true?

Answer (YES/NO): NO